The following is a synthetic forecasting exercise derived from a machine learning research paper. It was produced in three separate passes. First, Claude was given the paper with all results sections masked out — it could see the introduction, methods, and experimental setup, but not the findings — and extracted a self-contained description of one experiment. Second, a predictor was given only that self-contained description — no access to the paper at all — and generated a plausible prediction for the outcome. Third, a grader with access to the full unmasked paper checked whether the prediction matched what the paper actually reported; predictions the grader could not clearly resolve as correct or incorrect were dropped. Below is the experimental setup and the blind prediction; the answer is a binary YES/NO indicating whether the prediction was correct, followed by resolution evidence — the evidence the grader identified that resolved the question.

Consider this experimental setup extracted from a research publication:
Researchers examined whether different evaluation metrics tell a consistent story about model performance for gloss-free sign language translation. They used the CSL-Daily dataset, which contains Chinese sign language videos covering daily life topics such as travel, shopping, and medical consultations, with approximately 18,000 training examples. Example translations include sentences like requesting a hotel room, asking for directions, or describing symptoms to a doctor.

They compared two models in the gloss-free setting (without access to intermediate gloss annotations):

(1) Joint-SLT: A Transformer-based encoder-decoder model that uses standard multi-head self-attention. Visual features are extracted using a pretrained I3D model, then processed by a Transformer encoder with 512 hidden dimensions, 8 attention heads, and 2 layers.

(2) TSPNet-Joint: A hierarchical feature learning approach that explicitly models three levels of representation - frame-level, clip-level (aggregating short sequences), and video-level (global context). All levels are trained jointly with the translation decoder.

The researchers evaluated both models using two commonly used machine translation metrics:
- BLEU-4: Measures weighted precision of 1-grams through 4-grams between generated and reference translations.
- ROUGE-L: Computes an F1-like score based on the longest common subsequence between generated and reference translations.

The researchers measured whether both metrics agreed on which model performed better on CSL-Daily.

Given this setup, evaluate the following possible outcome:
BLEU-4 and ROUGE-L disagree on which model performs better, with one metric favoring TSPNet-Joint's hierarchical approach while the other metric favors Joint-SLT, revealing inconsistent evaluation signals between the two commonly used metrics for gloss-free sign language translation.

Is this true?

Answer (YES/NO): YES